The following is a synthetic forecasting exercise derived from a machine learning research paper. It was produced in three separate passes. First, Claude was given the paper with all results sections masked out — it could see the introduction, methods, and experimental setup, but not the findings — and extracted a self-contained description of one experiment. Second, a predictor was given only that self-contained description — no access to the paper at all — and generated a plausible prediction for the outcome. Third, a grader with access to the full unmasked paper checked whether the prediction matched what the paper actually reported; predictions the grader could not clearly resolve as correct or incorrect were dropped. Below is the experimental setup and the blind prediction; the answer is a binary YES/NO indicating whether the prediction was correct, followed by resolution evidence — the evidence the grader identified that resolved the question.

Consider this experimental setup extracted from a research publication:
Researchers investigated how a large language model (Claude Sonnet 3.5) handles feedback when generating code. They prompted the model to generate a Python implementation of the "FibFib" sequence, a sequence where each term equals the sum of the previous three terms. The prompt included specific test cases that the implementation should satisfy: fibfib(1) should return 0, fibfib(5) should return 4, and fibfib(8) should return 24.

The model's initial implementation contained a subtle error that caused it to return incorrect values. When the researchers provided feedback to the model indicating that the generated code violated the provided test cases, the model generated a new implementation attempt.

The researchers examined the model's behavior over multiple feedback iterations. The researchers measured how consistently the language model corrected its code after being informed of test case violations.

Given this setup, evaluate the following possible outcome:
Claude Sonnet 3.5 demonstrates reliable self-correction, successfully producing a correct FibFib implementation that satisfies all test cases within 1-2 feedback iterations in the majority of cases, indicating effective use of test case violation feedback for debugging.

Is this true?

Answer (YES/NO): NO